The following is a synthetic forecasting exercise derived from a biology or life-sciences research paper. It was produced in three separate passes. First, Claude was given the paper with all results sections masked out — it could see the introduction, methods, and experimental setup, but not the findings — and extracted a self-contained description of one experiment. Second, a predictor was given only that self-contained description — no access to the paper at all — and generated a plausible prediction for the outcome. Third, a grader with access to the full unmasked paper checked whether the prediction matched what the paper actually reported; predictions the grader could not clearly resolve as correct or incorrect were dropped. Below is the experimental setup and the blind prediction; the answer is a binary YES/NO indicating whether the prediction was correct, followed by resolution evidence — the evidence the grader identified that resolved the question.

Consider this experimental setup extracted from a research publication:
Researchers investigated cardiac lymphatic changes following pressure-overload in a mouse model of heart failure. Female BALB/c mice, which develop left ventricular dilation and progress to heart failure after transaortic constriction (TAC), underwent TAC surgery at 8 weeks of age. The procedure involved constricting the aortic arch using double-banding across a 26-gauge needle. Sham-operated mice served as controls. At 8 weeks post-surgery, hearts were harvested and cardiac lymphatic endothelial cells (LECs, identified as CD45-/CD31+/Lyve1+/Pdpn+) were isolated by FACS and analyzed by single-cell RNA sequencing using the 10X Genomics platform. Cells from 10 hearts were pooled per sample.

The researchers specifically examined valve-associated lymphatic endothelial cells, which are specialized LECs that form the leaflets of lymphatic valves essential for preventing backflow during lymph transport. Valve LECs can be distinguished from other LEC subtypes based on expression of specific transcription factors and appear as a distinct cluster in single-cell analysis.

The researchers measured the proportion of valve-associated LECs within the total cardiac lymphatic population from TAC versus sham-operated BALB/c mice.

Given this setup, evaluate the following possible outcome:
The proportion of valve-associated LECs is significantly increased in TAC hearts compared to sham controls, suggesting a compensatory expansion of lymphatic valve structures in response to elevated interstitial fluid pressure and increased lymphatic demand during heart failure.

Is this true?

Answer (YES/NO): NO